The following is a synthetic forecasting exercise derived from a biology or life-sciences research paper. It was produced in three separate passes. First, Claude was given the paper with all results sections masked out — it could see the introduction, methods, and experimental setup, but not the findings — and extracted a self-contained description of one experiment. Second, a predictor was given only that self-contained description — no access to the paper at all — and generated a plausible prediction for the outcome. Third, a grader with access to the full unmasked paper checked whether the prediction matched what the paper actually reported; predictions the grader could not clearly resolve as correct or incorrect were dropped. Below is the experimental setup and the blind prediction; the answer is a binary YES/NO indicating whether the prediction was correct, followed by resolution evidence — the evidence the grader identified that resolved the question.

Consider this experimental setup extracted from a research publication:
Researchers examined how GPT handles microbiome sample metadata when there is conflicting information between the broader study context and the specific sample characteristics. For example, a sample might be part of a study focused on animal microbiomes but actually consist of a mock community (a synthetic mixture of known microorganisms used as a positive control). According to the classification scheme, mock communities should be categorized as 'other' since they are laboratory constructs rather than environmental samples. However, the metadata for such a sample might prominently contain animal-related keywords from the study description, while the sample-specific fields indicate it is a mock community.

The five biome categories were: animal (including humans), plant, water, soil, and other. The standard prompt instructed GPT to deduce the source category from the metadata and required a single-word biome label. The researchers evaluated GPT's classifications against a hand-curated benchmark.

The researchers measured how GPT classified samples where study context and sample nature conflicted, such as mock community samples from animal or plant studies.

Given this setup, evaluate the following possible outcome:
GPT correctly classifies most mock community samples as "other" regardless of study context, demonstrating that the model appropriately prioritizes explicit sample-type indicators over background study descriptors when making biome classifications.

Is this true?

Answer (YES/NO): NO